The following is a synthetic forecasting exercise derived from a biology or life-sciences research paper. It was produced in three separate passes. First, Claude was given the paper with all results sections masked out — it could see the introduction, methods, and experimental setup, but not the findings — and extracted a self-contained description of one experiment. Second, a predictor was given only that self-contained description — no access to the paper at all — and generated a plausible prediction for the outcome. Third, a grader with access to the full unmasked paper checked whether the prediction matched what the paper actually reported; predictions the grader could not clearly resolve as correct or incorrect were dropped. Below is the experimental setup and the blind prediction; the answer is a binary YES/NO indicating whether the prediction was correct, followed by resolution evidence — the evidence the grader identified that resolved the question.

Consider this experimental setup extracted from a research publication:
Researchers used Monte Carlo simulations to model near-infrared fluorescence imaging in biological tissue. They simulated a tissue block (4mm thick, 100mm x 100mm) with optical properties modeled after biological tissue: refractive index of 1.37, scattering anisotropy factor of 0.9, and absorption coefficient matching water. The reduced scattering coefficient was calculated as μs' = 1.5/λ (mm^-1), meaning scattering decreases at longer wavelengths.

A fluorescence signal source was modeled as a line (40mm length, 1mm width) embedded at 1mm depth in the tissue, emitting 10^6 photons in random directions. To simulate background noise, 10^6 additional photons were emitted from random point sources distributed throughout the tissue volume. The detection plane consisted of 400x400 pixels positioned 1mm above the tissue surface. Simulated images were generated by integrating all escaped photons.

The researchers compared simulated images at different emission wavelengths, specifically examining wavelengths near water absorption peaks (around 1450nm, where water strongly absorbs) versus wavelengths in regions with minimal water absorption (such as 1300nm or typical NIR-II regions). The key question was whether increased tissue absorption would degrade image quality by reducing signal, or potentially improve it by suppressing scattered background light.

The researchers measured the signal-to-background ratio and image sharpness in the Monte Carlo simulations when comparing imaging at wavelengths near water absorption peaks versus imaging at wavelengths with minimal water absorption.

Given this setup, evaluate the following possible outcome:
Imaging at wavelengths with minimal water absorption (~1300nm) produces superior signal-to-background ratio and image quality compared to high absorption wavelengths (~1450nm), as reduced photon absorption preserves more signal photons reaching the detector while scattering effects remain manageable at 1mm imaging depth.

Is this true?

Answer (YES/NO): NO